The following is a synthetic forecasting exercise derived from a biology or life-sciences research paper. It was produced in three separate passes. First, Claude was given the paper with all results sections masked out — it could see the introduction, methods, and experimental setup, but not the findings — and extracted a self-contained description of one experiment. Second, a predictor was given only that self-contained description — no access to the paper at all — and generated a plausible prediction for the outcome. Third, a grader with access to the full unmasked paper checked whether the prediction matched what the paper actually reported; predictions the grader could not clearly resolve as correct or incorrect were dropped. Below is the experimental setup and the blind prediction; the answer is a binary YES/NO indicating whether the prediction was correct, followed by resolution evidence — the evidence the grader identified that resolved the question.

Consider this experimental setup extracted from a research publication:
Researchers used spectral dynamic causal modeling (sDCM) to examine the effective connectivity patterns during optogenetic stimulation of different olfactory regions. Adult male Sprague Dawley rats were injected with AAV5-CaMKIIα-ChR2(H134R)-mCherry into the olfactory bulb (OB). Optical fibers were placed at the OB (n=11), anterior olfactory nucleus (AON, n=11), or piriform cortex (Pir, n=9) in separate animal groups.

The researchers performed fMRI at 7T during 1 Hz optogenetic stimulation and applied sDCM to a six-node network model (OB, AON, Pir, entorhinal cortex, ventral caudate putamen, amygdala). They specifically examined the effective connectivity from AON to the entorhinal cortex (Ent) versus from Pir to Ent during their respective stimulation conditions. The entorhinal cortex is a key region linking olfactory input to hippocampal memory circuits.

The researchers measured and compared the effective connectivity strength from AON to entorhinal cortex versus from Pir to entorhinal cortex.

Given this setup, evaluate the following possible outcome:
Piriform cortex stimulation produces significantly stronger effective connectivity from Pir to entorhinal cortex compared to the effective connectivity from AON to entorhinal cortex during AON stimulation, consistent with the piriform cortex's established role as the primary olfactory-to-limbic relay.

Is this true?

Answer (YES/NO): YES